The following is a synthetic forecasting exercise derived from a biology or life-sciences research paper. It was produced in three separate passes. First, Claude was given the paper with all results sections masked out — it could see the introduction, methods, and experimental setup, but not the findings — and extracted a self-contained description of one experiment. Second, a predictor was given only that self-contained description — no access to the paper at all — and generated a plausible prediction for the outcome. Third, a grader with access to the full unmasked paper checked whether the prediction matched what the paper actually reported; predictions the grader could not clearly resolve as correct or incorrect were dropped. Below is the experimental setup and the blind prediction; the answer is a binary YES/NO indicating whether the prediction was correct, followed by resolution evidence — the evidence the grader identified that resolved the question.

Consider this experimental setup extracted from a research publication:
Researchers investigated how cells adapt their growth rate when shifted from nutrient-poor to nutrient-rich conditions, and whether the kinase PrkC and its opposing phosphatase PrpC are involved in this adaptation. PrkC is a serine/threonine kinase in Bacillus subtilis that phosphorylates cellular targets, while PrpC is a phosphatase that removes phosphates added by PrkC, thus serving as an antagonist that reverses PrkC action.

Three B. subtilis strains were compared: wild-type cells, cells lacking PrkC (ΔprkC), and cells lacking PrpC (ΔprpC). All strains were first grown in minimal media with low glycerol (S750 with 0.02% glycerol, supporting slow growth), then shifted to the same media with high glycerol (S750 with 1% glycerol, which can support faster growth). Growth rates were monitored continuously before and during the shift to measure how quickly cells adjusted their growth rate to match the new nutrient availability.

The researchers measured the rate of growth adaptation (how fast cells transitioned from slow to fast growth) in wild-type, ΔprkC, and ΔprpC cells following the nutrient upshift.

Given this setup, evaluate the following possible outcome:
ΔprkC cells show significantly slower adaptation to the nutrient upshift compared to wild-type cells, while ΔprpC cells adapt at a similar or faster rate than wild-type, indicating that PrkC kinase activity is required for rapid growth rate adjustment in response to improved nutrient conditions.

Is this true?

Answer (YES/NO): YES